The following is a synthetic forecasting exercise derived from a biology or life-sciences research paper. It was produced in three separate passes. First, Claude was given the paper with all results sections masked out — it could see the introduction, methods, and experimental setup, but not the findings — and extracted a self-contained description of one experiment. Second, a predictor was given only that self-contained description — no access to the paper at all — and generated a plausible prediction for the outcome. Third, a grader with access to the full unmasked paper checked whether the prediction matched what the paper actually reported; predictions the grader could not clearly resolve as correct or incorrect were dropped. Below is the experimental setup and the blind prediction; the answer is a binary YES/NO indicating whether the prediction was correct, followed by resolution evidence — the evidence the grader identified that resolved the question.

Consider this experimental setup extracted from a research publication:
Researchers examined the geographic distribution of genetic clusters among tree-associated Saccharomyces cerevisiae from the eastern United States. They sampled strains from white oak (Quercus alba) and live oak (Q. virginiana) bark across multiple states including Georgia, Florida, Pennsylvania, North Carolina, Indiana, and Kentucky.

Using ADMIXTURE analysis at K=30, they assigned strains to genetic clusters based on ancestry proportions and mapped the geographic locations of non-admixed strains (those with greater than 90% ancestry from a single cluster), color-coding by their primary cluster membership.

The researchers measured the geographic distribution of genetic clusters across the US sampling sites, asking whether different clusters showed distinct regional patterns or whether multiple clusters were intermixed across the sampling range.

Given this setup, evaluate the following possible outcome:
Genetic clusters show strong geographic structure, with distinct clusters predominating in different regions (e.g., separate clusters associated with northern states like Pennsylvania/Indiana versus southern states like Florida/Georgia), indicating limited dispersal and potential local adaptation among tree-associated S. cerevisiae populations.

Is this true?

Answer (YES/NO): YES